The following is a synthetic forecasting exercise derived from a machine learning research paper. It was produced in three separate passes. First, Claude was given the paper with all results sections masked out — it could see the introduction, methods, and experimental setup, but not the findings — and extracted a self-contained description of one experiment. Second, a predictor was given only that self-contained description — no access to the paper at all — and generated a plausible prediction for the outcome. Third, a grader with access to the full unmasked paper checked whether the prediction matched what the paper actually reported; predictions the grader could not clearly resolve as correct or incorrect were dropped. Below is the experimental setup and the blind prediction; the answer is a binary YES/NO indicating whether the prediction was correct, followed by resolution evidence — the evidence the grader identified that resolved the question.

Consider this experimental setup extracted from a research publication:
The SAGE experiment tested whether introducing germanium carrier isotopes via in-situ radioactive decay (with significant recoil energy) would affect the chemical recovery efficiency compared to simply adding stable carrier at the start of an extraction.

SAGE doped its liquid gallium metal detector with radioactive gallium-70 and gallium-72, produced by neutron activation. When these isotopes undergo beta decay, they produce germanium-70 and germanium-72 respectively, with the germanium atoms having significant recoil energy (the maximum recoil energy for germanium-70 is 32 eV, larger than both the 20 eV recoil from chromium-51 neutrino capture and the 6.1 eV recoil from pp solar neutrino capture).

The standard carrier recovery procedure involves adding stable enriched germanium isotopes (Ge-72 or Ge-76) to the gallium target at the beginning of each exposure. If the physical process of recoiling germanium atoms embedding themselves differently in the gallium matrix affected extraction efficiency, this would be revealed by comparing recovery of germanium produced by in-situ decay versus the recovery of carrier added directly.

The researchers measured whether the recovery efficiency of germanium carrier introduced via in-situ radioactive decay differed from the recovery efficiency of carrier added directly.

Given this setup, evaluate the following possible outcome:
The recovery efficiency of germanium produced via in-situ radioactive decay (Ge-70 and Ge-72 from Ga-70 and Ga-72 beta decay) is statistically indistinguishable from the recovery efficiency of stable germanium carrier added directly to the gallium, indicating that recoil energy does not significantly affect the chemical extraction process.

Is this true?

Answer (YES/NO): YES